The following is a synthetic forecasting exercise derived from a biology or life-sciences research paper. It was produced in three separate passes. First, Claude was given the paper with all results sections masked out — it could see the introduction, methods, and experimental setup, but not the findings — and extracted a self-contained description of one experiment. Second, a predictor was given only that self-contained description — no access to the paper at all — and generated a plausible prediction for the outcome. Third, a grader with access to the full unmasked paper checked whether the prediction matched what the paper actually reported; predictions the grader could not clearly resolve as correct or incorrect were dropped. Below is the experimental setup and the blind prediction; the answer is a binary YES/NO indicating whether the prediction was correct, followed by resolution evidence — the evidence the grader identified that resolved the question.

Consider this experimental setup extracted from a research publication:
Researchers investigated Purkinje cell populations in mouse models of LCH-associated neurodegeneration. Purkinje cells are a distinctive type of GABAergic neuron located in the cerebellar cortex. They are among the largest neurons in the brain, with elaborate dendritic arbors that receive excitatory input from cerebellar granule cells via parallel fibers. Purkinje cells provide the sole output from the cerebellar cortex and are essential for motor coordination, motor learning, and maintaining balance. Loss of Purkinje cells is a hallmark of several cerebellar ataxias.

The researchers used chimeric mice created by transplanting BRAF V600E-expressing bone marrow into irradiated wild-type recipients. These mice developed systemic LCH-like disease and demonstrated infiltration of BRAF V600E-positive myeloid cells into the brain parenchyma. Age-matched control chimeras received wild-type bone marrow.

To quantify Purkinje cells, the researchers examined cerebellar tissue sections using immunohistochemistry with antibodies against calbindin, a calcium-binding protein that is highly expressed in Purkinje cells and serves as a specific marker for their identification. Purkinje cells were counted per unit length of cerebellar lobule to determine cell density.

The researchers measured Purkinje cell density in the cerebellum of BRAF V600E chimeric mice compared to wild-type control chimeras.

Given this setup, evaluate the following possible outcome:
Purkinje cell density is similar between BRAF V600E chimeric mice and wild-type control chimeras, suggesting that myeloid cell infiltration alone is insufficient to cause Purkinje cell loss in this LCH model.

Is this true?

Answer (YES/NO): NO